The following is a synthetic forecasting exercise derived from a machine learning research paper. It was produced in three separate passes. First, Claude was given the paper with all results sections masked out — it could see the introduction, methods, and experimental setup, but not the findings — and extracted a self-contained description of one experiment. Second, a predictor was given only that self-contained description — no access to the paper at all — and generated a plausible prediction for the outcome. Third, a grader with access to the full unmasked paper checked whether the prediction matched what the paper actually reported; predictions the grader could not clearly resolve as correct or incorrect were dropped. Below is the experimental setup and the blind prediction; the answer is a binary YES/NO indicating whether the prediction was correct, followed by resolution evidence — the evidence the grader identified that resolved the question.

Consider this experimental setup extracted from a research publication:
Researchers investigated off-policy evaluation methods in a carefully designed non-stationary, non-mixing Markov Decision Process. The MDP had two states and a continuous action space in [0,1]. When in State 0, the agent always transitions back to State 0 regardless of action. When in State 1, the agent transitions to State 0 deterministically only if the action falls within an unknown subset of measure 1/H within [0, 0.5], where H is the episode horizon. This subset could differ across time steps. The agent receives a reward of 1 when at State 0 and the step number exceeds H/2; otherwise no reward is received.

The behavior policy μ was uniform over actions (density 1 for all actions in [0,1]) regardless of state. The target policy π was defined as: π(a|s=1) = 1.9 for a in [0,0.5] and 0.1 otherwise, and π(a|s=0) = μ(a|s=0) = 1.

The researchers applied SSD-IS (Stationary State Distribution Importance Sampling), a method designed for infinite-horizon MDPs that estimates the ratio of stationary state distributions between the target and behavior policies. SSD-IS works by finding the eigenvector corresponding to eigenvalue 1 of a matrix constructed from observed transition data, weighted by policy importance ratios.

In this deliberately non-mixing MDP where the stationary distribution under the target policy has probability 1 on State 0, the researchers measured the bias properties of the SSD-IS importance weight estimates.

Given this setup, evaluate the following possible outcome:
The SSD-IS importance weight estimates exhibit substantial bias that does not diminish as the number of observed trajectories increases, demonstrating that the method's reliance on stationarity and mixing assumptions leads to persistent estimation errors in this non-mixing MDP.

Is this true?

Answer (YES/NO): YES